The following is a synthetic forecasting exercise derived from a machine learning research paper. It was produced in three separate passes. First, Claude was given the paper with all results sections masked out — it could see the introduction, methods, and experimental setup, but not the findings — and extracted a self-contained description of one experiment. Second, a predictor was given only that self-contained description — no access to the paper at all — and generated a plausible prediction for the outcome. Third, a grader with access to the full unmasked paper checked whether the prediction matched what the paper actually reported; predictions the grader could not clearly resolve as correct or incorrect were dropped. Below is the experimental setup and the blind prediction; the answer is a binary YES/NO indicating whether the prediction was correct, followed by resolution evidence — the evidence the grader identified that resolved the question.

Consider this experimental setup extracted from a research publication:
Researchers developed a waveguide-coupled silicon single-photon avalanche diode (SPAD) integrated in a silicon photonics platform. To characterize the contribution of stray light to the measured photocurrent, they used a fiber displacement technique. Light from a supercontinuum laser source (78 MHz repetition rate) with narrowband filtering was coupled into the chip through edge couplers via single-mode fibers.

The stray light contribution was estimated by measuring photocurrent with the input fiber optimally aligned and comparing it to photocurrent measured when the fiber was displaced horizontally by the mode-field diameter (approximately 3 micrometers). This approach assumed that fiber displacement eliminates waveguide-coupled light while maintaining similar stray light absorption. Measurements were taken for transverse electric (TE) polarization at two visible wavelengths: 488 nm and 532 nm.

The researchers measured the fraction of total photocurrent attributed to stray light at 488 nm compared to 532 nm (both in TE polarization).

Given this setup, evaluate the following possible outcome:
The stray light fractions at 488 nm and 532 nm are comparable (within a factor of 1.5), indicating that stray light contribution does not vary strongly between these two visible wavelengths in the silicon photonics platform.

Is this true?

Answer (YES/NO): YES